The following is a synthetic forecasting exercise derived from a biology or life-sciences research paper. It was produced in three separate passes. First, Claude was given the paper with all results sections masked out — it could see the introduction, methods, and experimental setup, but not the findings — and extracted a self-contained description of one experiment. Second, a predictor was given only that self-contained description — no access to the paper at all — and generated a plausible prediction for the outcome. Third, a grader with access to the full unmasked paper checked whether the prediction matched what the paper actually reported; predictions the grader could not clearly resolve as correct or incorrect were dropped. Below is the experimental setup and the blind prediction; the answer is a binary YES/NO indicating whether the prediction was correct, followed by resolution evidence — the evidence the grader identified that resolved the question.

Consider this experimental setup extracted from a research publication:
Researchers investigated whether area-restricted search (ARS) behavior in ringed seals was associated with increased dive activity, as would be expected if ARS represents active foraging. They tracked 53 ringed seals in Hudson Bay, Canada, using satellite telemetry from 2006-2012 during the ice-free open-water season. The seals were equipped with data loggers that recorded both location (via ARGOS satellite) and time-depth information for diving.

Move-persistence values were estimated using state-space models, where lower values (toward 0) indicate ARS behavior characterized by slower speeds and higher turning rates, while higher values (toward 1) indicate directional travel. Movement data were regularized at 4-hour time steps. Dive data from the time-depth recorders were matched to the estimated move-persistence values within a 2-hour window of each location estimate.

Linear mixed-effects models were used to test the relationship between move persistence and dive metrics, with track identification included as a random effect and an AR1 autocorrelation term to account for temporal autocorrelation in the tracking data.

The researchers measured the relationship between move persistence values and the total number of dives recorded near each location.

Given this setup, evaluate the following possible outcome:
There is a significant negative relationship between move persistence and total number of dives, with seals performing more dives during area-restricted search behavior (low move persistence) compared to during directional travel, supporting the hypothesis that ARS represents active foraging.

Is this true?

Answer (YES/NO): NO